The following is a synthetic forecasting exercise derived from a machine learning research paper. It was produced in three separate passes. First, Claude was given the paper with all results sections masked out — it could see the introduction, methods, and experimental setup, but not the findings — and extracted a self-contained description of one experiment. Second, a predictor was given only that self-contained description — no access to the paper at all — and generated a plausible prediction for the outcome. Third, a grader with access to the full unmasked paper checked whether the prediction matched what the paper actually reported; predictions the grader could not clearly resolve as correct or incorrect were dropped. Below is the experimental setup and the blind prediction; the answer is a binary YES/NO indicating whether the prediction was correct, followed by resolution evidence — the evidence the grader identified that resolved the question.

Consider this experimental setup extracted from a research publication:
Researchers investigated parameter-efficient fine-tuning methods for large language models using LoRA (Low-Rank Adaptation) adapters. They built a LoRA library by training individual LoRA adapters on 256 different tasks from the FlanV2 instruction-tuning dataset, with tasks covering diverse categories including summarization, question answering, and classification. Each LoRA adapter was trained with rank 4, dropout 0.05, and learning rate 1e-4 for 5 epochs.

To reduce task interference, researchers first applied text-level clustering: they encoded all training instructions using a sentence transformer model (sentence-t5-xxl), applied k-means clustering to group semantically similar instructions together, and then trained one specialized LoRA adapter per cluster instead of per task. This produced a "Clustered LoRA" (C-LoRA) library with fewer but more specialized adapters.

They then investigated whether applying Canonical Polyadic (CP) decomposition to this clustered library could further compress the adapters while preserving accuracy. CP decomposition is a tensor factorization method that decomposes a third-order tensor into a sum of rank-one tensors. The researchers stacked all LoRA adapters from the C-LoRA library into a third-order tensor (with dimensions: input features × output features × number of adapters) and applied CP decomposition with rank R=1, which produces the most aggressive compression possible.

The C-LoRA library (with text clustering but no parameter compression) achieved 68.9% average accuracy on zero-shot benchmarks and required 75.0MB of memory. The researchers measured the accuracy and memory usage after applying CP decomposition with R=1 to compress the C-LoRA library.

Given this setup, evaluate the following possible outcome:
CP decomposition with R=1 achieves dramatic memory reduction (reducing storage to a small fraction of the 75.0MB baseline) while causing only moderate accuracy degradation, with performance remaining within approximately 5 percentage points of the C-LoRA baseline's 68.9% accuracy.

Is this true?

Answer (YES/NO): NO